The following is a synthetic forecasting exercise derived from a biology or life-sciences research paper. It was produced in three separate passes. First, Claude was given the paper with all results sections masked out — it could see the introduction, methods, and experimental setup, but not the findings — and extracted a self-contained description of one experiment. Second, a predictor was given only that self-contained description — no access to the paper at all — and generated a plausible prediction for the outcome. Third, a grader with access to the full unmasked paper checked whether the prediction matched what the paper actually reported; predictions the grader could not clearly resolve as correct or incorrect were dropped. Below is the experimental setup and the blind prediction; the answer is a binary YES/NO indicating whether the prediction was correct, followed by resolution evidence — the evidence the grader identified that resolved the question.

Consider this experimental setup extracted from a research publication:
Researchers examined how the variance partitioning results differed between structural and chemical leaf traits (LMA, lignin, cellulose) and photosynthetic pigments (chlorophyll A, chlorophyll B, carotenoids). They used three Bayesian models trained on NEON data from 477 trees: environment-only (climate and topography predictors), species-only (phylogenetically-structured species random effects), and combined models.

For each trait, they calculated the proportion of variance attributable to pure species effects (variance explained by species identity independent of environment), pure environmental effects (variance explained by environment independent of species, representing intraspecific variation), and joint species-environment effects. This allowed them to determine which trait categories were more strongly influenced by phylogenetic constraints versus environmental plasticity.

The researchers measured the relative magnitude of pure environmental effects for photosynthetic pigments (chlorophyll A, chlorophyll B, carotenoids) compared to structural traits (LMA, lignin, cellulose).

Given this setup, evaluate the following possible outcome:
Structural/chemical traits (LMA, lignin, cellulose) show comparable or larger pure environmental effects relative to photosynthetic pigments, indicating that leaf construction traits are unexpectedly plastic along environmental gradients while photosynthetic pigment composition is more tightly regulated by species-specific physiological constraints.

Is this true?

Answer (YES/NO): NO